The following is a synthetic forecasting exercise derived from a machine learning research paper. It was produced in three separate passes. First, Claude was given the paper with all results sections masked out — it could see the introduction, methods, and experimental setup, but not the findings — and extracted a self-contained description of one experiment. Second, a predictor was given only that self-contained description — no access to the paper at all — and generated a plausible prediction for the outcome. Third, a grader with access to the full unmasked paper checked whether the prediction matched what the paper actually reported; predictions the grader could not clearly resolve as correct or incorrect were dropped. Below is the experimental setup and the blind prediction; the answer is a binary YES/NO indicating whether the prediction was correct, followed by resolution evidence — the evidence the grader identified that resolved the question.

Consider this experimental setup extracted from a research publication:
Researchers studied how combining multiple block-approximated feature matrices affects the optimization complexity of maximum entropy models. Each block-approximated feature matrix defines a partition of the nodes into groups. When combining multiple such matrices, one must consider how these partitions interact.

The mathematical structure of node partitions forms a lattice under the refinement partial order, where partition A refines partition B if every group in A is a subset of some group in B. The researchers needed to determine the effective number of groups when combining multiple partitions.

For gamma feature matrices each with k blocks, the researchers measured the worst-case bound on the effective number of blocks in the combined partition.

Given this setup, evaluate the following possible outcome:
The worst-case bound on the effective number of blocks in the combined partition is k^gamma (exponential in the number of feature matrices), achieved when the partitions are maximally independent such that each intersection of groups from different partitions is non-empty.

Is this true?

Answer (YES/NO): YES